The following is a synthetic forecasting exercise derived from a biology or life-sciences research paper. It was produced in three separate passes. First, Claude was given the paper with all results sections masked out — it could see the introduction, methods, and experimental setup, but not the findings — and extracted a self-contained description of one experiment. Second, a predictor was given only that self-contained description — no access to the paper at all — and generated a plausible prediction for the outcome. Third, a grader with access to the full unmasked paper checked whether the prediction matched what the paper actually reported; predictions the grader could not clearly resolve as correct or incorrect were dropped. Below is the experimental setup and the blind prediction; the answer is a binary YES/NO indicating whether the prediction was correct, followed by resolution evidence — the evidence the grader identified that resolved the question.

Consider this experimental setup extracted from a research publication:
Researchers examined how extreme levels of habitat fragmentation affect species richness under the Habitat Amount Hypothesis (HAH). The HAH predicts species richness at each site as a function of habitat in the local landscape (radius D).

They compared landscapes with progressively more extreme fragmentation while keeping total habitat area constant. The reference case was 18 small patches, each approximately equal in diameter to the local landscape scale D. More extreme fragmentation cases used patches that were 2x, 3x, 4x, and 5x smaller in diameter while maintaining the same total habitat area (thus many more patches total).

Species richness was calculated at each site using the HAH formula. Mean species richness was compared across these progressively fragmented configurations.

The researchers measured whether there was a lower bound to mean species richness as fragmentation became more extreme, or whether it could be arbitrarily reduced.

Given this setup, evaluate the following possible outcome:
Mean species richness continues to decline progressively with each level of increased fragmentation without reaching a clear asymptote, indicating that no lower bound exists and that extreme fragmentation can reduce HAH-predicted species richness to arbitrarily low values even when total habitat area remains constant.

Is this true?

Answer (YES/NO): YES